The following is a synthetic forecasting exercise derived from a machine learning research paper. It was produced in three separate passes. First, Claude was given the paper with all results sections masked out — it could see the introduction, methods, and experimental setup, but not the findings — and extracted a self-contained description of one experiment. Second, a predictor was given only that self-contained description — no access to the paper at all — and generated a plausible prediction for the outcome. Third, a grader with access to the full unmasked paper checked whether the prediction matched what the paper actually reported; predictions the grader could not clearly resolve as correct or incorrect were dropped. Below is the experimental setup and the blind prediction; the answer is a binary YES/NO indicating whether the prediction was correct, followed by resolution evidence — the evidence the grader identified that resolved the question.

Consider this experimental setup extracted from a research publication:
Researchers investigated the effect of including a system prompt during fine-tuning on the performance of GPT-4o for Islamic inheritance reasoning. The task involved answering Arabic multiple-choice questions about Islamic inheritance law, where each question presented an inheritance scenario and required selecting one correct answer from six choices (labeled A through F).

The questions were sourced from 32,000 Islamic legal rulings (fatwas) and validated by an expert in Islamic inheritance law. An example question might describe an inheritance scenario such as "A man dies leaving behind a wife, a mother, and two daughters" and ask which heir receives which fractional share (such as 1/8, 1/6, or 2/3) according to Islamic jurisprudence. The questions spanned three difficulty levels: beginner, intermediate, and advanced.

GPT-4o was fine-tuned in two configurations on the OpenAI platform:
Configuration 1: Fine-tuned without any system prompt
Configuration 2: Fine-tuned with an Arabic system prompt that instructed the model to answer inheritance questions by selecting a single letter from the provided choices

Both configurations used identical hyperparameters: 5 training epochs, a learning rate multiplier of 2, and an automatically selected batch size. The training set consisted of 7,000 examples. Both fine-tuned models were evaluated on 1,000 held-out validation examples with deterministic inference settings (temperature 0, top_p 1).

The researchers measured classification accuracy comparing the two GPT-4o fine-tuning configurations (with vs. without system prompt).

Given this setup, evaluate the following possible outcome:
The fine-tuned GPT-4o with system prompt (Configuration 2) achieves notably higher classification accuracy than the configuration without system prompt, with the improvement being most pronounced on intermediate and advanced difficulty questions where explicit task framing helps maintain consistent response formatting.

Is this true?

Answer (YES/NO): NO